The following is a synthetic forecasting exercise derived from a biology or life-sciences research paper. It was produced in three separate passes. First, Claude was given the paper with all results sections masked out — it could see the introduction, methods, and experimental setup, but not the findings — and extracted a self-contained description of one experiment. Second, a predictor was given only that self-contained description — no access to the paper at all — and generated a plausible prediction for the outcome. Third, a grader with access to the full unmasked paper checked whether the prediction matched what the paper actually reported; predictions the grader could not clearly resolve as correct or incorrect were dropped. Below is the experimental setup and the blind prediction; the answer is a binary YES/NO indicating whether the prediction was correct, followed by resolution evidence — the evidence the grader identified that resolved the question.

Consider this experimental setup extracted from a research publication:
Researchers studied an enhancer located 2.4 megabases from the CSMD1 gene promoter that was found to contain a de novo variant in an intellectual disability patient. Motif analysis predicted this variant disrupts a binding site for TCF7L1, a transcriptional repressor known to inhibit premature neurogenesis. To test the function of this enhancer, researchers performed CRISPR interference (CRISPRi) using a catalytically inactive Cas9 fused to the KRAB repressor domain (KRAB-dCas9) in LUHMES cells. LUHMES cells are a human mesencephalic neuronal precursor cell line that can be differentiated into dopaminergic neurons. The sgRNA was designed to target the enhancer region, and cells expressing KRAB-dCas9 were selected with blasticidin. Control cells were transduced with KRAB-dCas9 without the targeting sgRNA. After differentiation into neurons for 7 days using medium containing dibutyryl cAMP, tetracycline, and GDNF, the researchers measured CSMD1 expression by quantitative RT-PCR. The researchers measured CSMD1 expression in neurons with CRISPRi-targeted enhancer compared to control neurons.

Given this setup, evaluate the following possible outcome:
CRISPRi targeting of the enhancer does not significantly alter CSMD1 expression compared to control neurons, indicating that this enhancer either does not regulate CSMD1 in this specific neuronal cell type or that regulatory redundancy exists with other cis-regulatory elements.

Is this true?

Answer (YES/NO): NO